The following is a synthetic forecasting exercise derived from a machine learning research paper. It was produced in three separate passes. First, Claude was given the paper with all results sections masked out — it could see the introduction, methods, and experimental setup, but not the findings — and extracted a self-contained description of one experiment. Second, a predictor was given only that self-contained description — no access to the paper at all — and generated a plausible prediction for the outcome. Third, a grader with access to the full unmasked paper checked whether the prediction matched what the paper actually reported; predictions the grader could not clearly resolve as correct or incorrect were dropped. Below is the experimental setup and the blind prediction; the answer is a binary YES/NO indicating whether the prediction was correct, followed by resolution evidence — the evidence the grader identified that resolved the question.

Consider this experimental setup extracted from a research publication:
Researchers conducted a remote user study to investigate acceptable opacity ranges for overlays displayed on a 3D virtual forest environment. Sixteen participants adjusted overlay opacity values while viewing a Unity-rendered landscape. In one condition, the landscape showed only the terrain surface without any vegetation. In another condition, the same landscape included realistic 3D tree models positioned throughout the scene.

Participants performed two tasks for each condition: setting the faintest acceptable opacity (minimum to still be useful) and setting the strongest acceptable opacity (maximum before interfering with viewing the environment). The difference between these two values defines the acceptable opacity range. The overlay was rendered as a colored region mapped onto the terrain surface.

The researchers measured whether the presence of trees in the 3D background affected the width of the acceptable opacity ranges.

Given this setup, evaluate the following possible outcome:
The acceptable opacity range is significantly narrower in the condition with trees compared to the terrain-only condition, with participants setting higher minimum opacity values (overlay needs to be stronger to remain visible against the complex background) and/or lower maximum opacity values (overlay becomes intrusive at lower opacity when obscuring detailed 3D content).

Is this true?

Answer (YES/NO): NO